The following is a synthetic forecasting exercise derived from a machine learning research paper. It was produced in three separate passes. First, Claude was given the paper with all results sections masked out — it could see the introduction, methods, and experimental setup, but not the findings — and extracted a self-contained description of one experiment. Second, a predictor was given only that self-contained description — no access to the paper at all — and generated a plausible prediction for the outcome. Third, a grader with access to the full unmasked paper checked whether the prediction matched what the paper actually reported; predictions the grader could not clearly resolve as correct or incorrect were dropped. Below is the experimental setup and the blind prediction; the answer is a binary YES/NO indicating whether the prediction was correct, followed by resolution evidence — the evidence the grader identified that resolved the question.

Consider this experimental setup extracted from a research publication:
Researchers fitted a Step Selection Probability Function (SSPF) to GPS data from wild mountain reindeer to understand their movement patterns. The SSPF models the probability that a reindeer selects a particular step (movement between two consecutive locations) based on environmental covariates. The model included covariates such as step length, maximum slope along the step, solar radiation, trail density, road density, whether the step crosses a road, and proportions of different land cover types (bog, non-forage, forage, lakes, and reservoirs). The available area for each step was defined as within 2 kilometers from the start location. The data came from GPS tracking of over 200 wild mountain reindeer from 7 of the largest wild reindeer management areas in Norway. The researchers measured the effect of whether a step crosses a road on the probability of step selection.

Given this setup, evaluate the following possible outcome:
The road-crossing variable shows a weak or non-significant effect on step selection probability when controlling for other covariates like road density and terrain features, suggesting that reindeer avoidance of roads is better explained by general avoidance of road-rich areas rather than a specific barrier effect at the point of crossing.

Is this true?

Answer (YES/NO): NO